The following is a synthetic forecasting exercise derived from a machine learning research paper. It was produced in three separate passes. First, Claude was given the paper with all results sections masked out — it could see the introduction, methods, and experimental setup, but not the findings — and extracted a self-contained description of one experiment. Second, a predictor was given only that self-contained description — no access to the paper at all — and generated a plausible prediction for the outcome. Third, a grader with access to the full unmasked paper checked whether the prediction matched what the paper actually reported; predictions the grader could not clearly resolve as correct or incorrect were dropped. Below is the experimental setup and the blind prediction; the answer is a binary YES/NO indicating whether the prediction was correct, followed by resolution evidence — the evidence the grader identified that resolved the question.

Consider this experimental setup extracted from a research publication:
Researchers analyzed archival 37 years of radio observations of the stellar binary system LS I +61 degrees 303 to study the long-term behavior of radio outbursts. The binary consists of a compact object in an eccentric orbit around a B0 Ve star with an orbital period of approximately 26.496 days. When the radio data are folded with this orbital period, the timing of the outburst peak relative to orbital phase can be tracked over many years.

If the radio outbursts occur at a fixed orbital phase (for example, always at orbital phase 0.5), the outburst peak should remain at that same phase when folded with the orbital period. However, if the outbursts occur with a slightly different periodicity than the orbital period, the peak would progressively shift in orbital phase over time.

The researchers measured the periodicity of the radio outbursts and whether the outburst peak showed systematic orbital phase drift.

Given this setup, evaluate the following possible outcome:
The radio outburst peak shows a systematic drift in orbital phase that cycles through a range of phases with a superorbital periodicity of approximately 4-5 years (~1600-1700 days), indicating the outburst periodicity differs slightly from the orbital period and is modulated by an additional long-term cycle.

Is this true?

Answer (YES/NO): YES